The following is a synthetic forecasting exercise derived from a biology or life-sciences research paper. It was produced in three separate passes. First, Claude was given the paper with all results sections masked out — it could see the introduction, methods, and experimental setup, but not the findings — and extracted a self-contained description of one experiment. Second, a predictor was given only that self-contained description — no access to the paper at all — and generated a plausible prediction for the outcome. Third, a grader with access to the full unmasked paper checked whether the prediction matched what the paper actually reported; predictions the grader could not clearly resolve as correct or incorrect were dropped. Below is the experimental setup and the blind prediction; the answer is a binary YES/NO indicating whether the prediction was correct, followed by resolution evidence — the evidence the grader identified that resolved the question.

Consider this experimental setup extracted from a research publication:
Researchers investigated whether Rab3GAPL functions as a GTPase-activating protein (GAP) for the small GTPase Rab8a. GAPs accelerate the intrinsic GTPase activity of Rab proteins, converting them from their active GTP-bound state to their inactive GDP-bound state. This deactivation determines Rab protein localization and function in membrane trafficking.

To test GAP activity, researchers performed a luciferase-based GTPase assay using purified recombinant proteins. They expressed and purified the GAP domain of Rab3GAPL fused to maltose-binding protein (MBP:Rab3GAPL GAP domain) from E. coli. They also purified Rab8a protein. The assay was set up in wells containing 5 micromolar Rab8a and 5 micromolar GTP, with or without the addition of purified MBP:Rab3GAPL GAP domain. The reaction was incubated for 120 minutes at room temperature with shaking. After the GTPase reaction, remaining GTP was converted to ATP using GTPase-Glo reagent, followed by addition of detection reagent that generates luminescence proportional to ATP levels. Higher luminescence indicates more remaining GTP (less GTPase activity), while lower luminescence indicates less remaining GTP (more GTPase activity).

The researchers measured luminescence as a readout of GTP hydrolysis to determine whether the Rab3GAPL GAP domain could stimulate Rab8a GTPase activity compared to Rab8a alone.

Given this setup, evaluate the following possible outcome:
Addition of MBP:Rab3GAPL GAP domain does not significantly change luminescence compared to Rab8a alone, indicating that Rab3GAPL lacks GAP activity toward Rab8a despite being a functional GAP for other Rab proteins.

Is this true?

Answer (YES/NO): NO